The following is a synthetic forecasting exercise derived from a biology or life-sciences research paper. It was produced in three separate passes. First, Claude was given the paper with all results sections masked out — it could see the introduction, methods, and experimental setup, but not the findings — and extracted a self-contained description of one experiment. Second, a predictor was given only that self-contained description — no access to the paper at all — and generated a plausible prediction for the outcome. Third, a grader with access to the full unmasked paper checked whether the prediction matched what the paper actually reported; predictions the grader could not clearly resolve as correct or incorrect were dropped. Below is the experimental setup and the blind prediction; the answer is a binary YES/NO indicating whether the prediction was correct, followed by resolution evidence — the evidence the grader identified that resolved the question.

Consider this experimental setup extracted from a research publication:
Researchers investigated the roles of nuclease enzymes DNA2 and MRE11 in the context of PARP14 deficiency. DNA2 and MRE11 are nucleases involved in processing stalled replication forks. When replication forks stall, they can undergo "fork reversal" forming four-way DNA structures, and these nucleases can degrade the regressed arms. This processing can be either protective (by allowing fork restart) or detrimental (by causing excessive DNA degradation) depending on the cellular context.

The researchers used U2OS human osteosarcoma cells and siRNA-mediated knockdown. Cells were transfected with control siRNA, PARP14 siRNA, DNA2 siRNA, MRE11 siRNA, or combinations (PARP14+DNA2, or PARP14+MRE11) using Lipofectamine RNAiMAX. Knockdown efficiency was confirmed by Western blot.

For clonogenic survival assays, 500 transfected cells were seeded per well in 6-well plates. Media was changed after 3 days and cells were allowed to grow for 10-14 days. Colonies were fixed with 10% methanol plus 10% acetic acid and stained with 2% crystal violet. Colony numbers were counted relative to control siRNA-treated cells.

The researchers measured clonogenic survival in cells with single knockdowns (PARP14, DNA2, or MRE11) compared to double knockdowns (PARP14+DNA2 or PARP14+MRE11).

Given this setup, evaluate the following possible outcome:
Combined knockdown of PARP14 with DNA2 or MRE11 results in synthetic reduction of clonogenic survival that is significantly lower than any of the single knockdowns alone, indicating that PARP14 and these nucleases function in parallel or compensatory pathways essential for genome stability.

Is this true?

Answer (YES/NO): YES